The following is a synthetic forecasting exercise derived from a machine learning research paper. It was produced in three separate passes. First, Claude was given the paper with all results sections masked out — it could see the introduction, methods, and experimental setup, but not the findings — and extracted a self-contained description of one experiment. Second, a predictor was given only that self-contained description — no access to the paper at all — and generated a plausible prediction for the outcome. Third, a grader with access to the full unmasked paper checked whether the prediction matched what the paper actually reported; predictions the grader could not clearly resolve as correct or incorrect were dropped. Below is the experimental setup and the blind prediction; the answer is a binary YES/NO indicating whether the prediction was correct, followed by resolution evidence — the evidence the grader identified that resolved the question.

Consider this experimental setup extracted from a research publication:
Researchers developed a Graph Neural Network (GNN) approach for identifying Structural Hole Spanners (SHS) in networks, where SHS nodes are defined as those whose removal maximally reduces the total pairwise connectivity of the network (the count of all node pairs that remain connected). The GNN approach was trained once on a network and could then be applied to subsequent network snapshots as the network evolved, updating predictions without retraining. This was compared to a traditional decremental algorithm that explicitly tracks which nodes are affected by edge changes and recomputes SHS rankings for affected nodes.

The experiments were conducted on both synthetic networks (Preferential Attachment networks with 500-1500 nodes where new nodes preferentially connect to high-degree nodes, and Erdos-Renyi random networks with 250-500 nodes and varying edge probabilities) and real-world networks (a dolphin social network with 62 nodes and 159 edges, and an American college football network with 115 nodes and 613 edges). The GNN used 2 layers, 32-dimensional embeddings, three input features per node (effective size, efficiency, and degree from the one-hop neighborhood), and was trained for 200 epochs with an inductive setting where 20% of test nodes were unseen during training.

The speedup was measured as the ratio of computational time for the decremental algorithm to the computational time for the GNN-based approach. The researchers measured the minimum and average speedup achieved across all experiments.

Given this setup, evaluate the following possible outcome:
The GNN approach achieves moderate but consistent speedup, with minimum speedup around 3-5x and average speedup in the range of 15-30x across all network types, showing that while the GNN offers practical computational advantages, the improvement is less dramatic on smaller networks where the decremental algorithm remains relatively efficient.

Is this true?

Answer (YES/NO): NO